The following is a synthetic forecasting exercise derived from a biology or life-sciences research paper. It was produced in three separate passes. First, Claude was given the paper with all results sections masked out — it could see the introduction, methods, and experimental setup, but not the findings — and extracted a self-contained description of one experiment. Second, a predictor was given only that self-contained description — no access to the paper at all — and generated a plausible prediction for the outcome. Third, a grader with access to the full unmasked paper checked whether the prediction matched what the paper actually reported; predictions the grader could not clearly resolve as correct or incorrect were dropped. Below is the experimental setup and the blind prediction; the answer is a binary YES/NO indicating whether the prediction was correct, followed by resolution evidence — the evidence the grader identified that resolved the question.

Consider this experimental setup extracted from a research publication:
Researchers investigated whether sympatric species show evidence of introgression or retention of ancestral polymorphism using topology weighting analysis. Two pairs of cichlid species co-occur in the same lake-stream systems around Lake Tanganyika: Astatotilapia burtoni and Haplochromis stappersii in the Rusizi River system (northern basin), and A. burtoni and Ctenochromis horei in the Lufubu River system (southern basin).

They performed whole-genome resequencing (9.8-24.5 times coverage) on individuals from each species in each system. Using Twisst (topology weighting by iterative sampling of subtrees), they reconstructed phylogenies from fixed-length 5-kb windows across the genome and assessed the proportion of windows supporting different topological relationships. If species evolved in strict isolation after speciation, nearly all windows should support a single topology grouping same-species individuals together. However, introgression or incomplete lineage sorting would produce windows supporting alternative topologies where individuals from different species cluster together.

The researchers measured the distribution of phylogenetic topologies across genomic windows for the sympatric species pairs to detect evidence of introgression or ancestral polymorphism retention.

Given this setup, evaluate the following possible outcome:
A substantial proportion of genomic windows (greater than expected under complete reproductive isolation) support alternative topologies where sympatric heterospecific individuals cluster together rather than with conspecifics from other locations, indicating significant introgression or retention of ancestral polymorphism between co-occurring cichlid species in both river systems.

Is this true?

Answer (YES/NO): NO